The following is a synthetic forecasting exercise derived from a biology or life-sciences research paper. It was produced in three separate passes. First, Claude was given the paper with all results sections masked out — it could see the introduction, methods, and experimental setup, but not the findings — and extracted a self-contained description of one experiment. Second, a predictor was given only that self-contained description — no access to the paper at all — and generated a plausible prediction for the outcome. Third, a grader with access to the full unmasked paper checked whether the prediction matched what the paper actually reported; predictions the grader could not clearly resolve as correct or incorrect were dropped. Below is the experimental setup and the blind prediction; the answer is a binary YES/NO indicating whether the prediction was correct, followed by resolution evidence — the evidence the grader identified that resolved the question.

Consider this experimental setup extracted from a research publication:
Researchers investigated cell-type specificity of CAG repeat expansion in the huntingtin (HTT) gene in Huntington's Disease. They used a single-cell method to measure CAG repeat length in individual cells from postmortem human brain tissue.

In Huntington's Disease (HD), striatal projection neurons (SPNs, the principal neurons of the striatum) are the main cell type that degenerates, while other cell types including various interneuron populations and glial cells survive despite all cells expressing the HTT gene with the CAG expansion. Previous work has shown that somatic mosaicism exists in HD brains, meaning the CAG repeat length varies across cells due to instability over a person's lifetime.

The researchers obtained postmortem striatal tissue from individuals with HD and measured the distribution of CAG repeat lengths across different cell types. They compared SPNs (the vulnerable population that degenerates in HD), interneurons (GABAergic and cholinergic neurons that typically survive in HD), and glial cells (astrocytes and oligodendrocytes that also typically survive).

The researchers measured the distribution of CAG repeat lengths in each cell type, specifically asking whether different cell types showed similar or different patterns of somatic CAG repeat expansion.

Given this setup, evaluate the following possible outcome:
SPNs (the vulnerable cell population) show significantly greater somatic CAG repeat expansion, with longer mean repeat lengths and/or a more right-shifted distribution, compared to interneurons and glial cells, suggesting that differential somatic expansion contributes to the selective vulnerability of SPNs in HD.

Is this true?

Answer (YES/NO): YES